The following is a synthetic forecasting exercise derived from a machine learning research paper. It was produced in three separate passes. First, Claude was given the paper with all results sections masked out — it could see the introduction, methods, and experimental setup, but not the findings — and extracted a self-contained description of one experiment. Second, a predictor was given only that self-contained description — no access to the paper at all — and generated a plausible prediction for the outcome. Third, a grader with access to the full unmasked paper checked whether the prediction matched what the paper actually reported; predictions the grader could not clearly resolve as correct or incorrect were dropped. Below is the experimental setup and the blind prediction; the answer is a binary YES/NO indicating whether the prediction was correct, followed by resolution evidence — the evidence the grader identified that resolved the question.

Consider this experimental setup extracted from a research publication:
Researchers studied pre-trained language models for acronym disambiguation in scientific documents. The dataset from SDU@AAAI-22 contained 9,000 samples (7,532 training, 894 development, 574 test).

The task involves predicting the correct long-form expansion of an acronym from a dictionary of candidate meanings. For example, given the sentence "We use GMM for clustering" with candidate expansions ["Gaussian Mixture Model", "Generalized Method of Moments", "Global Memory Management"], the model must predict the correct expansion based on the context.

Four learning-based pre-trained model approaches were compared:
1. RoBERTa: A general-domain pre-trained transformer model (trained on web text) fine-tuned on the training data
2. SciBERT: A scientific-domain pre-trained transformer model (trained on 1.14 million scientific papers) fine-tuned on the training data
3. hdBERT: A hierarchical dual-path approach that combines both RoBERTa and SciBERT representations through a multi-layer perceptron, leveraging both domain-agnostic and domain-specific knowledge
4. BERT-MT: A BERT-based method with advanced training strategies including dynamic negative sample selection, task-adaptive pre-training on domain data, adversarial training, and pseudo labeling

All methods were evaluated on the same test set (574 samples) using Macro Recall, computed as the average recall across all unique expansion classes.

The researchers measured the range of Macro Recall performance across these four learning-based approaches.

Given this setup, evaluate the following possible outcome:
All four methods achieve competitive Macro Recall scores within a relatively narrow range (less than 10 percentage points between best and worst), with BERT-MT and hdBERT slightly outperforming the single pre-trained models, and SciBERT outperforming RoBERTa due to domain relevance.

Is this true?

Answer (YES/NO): YES